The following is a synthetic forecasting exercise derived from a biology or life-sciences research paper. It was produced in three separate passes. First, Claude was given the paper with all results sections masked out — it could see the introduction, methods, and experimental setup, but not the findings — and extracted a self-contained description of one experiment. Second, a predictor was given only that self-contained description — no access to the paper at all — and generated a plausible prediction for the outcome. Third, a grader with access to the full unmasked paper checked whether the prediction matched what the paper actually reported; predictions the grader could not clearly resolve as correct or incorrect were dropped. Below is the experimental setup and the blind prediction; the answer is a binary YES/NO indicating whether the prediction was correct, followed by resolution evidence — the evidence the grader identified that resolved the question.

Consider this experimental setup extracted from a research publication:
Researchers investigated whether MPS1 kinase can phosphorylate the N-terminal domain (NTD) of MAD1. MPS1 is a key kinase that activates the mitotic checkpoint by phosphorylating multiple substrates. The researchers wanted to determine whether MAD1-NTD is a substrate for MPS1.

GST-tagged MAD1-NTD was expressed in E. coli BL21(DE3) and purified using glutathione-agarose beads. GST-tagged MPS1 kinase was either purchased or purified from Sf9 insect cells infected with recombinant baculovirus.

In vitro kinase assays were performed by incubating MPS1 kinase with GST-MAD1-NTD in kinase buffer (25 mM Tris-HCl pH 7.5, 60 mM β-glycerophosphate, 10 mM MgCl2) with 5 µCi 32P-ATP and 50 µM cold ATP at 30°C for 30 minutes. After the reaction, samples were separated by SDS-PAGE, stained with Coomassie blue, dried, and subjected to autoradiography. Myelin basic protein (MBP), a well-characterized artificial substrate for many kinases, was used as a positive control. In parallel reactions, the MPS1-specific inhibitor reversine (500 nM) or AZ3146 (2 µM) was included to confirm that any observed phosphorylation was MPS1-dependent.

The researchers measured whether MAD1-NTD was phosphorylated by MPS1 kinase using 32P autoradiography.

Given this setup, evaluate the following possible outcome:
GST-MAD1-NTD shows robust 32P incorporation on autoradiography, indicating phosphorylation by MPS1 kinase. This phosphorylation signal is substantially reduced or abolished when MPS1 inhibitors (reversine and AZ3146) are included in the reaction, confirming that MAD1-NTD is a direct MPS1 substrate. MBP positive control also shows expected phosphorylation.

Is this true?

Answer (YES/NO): YES